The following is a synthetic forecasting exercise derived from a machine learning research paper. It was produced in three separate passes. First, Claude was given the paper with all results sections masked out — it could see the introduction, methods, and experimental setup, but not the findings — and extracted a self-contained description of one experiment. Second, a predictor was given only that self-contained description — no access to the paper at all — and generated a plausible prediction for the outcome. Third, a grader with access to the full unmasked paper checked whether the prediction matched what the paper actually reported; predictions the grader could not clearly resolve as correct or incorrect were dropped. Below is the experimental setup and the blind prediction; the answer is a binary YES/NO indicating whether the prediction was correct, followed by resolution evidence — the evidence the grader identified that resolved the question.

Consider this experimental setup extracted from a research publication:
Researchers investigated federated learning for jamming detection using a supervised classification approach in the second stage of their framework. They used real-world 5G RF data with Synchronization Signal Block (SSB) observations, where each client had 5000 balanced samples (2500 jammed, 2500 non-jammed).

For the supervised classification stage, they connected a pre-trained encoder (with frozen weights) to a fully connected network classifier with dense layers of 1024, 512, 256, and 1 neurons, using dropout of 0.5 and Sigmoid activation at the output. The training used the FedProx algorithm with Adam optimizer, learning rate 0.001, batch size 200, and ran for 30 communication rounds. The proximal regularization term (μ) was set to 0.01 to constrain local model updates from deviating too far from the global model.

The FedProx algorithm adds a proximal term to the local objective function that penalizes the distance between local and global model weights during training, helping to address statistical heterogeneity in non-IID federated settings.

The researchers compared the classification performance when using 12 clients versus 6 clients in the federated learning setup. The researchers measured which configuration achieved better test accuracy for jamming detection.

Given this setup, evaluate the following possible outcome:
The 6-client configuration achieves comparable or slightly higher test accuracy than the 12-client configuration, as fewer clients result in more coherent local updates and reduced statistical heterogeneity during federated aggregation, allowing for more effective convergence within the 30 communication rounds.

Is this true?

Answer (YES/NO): YES